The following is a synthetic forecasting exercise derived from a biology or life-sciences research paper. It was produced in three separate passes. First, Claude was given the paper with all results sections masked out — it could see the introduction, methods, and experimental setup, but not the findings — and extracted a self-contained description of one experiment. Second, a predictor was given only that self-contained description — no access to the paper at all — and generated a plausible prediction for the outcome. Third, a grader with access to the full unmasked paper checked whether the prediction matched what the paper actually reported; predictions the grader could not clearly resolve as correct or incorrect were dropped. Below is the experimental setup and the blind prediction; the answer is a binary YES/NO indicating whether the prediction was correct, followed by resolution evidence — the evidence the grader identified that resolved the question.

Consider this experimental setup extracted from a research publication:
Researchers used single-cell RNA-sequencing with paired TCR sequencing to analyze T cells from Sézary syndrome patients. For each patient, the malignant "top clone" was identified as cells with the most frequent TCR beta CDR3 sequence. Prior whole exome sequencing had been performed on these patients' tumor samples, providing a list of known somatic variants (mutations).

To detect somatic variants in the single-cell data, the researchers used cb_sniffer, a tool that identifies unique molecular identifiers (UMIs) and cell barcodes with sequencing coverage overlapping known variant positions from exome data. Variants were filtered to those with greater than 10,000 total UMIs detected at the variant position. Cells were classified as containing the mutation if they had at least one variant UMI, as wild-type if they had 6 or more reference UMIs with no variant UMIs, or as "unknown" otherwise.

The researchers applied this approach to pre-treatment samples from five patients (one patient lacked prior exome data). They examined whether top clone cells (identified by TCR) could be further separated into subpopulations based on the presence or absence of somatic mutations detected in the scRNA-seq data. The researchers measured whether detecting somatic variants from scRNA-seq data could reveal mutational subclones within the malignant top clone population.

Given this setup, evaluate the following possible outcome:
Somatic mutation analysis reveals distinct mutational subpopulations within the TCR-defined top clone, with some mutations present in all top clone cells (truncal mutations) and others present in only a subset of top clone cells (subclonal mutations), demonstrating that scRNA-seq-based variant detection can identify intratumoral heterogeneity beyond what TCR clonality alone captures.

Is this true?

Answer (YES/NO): YES